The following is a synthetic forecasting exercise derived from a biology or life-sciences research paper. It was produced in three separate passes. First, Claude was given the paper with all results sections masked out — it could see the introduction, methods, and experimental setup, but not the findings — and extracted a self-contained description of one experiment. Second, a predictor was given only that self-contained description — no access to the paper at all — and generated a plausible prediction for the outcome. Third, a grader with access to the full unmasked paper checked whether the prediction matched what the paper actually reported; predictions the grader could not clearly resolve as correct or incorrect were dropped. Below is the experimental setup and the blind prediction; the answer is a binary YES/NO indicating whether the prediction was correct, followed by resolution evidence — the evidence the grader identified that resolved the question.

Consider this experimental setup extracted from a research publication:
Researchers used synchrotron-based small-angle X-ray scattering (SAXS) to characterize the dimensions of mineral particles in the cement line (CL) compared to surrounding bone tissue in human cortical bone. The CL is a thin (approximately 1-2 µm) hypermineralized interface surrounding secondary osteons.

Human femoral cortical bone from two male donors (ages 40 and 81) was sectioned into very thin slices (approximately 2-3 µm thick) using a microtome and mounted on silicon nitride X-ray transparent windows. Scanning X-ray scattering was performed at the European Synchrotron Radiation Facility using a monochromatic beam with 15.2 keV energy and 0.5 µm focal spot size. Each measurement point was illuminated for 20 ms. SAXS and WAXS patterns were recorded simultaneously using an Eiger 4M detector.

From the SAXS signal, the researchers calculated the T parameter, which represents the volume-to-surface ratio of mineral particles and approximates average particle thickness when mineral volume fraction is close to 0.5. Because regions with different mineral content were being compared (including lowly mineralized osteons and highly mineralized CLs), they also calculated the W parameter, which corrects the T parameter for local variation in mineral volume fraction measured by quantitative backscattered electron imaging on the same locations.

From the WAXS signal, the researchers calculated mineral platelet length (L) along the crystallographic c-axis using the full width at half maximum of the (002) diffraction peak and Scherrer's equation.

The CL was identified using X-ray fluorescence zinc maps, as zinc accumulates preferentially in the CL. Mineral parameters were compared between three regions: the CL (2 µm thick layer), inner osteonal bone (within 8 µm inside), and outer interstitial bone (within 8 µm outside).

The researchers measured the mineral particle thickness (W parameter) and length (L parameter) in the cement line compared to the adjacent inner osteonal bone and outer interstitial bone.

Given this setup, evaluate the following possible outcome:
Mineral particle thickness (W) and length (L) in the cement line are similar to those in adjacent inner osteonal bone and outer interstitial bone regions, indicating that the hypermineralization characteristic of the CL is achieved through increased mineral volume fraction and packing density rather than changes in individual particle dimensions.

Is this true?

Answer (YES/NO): NO